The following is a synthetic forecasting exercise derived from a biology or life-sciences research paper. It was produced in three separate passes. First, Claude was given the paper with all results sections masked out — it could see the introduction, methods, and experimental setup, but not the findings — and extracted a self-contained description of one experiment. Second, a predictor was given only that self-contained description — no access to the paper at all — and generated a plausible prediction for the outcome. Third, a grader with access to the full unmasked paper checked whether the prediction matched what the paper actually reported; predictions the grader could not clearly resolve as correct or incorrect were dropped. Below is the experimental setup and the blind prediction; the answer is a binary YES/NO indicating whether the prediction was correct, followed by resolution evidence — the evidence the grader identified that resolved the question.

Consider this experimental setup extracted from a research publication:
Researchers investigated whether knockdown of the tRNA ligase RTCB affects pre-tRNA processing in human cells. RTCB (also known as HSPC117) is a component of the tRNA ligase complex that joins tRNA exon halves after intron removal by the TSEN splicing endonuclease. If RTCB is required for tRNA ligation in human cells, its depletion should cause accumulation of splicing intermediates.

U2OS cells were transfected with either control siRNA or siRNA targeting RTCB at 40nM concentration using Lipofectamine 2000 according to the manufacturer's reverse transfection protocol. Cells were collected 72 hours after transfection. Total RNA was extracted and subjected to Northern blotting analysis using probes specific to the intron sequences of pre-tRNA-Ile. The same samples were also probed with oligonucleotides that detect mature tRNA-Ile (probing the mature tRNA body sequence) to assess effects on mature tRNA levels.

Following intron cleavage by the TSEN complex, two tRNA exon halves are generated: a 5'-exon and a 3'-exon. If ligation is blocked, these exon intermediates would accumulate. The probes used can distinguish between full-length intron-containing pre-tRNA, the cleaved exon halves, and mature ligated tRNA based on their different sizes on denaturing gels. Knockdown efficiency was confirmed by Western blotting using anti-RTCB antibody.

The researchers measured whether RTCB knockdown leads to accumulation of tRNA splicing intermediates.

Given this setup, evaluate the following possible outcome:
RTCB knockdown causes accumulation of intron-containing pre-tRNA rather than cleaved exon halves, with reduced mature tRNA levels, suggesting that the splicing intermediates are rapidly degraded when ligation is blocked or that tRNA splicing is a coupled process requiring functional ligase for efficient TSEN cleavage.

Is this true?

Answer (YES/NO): NO